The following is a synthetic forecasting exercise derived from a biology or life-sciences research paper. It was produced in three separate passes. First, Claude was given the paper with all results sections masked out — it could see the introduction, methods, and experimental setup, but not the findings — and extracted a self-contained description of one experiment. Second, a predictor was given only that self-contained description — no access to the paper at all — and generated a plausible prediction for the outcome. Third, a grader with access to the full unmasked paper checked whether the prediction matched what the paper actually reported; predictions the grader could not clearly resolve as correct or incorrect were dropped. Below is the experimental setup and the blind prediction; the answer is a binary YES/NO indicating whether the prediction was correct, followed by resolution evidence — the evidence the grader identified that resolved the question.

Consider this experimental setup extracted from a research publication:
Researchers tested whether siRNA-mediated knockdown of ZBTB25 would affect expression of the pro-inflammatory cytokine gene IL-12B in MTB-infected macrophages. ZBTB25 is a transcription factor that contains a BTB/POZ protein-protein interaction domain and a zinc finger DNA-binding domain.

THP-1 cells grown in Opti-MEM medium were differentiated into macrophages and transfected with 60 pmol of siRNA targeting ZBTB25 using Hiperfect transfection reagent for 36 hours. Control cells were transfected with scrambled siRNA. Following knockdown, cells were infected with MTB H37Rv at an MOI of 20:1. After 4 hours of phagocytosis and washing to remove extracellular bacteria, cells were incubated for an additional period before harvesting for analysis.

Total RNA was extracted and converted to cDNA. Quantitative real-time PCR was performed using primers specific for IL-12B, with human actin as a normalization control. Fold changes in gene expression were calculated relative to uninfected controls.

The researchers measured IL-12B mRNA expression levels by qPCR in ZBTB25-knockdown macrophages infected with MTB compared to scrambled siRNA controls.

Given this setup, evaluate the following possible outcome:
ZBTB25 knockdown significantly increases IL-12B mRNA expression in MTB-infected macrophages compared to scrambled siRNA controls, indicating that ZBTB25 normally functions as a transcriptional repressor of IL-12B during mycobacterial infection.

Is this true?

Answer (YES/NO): YES